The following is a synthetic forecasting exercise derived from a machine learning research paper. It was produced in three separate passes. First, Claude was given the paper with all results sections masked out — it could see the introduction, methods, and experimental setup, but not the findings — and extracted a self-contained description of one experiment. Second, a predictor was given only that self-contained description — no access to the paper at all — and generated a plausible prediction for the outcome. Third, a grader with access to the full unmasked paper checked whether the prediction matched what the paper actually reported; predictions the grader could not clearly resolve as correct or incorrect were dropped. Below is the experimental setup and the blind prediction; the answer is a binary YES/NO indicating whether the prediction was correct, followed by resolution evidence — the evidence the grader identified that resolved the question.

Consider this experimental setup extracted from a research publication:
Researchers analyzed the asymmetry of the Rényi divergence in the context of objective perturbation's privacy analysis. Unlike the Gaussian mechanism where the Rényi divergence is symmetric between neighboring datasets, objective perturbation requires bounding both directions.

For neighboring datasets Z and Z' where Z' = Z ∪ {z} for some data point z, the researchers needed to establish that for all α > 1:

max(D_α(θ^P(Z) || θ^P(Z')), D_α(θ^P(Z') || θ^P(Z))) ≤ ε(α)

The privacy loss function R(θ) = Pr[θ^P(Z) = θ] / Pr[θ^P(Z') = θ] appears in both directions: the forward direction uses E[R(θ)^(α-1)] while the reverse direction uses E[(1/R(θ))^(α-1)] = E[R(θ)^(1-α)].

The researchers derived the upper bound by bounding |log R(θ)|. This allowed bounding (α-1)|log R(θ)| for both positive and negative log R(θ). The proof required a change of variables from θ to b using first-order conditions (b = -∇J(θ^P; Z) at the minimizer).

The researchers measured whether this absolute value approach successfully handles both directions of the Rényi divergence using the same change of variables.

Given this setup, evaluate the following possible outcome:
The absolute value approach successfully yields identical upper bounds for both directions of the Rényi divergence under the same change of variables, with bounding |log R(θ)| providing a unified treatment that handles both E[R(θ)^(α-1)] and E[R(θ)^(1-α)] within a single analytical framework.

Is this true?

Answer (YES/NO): YES